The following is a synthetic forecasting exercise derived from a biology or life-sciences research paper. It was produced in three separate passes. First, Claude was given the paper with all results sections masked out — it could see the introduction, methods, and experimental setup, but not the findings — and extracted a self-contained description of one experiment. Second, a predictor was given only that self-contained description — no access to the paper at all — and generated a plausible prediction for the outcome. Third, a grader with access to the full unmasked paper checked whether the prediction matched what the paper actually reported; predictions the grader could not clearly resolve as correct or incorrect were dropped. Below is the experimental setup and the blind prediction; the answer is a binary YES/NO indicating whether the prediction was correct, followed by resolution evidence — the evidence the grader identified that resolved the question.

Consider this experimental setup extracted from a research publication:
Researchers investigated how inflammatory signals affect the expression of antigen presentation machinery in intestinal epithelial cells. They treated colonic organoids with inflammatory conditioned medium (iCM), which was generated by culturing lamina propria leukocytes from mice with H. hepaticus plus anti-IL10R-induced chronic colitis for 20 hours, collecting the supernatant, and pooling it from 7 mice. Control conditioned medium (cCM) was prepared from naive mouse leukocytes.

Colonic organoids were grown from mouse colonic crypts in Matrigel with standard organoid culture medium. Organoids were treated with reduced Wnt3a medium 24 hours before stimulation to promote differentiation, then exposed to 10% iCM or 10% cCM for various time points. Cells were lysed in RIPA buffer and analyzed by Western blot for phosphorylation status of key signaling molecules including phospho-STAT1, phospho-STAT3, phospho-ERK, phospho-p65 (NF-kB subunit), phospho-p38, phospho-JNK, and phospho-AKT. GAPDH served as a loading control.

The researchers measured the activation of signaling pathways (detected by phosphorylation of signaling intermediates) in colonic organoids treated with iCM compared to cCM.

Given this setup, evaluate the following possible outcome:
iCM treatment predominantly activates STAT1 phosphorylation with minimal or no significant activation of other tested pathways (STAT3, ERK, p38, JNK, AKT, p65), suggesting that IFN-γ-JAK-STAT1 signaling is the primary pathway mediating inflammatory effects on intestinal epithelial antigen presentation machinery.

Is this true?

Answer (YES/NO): NO